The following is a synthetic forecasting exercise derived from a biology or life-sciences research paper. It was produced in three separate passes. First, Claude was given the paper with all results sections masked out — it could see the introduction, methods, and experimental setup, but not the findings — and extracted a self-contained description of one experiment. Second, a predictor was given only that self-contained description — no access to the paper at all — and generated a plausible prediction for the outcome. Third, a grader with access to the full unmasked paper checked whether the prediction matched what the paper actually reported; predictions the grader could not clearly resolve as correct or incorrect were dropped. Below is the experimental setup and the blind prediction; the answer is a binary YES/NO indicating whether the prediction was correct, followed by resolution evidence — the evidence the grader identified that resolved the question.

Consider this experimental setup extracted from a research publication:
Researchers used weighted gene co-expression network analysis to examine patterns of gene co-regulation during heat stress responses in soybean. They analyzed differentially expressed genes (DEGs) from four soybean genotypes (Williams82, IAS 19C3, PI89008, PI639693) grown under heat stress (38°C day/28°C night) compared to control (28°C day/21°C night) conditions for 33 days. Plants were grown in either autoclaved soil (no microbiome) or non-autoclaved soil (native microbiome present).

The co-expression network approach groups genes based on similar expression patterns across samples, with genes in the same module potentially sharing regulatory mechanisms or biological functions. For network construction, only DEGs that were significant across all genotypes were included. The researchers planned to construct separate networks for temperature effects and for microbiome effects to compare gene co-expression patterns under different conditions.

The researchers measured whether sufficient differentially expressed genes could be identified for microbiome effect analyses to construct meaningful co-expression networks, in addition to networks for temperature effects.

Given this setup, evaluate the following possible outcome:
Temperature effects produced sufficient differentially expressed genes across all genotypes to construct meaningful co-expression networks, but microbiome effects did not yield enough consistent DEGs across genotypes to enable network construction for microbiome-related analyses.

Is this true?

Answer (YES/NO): YES